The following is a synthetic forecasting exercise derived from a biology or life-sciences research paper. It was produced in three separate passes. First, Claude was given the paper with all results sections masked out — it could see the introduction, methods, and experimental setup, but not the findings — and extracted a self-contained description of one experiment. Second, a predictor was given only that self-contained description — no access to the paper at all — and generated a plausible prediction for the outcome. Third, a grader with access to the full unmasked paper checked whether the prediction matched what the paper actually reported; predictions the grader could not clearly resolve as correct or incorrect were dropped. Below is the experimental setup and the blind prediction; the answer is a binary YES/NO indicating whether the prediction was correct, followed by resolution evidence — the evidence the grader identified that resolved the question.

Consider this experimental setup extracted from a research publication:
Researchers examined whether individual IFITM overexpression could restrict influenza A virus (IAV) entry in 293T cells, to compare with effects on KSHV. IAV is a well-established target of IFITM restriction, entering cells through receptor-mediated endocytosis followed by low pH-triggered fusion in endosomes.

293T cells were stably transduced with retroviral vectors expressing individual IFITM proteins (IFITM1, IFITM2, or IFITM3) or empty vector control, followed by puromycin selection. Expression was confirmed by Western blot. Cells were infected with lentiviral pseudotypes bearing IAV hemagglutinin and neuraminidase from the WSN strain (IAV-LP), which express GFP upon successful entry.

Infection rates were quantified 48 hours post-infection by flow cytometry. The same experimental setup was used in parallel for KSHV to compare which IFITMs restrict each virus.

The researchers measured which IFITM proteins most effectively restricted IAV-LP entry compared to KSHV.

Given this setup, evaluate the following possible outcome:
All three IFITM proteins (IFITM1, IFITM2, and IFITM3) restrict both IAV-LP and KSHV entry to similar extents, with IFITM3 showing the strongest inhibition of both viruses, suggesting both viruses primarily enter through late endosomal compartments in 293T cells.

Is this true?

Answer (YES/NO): NO